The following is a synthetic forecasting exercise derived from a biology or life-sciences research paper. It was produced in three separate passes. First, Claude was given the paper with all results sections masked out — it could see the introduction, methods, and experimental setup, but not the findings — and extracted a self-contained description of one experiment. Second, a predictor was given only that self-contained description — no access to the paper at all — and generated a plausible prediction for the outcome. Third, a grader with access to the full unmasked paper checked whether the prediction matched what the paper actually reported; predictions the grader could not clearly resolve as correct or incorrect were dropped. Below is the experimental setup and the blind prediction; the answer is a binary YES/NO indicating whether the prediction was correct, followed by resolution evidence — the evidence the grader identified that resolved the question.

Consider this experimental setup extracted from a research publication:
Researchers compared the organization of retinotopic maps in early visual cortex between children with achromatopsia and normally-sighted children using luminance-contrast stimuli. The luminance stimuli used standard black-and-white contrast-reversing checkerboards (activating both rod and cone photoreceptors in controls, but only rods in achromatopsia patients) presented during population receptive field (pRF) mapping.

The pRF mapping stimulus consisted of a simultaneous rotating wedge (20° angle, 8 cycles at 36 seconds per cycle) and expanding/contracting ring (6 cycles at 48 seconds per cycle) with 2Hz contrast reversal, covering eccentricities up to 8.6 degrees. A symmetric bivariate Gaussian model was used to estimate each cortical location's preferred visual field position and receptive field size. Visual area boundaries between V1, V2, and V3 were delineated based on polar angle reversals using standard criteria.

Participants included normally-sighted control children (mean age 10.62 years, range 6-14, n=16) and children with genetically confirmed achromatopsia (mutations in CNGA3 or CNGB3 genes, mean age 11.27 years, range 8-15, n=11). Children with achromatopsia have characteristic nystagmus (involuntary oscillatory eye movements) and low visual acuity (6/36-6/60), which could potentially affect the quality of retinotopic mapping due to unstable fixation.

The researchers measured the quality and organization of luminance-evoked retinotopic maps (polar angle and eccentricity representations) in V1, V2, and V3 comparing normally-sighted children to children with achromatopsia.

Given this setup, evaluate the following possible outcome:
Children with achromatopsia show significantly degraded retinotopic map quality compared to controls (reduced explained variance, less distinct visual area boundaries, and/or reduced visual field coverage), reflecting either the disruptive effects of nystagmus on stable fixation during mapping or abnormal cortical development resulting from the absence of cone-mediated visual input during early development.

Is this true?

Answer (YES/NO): NO